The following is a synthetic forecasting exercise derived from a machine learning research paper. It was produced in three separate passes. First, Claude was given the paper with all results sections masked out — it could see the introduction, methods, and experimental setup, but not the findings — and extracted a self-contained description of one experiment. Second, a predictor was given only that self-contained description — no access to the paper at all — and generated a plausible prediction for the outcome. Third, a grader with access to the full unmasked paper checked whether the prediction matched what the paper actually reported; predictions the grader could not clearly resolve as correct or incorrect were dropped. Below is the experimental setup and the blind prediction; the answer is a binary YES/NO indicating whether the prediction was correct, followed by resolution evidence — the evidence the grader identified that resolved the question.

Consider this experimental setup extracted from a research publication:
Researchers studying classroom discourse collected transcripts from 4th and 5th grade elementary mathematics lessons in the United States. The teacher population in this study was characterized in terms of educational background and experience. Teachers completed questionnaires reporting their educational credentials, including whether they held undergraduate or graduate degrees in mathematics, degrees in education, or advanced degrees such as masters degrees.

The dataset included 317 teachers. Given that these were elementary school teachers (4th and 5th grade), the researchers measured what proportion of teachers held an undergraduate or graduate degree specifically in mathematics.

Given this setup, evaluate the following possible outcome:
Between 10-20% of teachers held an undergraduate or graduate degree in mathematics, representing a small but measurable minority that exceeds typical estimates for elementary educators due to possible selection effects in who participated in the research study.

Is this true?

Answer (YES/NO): NO